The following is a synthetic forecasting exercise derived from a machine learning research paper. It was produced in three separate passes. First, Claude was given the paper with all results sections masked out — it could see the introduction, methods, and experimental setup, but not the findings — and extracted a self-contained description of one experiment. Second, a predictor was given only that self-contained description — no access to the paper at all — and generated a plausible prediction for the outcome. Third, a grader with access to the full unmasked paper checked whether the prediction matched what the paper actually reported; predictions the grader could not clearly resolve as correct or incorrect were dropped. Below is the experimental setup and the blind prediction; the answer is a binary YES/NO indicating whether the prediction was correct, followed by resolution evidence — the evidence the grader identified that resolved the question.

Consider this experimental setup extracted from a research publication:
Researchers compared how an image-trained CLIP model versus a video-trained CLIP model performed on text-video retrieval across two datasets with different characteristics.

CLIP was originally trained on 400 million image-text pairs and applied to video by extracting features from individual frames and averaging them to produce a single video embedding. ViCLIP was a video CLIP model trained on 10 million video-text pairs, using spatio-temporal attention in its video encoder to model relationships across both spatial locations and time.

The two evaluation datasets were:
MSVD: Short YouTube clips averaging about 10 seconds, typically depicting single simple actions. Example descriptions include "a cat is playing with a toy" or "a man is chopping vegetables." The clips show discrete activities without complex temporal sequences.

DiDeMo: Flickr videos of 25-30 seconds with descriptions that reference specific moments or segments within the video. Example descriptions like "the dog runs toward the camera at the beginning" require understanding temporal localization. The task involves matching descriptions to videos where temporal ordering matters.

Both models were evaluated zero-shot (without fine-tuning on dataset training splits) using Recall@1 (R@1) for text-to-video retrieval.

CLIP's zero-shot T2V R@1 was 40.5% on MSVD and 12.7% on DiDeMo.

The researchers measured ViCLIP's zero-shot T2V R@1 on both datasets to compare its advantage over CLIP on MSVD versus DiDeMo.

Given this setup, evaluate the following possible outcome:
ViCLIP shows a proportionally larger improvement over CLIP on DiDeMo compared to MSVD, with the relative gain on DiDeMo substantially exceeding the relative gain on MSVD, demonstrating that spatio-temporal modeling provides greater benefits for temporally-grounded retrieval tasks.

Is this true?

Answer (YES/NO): YES